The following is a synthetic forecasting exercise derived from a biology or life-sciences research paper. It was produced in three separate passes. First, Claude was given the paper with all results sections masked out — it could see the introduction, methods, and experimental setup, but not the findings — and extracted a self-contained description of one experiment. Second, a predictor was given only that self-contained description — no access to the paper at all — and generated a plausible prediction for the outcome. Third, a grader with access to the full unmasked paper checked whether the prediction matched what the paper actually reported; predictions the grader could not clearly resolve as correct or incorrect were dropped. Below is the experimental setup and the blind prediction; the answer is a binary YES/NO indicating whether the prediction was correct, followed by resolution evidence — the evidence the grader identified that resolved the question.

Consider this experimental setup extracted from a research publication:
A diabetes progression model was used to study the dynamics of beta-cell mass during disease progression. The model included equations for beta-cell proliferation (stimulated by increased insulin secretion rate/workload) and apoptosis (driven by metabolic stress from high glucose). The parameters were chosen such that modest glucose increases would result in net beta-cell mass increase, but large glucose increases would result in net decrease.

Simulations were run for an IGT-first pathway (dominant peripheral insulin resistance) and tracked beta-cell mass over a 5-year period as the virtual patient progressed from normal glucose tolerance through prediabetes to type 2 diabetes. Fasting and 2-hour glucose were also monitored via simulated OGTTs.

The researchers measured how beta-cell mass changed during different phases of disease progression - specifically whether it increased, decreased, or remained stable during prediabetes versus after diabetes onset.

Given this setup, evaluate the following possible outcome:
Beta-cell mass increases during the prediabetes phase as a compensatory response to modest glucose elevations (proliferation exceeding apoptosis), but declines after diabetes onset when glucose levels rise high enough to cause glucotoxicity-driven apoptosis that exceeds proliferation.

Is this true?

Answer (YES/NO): YES